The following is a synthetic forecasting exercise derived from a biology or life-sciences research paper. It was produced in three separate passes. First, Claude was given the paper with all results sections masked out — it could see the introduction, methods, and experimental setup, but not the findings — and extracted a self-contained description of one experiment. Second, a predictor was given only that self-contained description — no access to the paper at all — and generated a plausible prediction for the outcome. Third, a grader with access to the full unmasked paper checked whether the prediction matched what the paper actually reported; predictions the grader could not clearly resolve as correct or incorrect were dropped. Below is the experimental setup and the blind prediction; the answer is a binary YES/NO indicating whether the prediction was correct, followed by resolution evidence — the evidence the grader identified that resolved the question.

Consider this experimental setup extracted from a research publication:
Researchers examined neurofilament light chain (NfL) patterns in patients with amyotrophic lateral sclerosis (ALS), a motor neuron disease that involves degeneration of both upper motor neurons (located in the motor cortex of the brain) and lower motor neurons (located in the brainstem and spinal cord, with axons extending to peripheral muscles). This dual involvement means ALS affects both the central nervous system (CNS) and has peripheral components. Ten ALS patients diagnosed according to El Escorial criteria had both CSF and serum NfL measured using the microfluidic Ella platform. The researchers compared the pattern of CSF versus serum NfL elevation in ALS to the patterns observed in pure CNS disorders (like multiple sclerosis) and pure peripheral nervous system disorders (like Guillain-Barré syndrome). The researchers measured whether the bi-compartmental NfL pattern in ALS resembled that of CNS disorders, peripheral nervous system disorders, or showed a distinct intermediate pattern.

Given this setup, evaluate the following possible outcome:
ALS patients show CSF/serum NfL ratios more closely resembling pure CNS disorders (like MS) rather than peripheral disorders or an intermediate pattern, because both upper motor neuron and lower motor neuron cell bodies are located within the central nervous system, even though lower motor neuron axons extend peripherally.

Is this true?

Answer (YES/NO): YES